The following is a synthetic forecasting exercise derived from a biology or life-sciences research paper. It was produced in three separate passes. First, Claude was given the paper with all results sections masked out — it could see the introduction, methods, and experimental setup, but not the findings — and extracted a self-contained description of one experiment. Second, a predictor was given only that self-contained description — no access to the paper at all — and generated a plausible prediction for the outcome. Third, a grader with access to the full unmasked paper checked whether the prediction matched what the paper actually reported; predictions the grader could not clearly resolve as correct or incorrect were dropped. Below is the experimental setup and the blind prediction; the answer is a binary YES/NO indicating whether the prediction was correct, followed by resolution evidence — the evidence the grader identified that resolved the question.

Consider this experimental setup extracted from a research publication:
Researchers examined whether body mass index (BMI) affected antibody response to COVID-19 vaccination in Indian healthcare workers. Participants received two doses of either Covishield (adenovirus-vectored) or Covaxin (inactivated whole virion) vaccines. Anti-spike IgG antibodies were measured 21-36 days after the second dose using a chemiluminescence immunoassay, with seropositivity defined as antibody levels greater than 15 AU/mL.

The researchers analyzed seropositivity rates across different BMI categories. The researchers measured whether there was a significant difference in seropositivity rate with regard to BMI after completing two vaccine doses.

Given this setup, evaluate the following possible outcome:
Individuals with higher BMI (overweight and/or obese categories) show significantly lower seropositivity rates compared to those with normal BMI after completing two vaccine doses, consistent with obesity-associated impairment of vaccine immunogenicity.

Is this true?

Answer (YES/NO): NO